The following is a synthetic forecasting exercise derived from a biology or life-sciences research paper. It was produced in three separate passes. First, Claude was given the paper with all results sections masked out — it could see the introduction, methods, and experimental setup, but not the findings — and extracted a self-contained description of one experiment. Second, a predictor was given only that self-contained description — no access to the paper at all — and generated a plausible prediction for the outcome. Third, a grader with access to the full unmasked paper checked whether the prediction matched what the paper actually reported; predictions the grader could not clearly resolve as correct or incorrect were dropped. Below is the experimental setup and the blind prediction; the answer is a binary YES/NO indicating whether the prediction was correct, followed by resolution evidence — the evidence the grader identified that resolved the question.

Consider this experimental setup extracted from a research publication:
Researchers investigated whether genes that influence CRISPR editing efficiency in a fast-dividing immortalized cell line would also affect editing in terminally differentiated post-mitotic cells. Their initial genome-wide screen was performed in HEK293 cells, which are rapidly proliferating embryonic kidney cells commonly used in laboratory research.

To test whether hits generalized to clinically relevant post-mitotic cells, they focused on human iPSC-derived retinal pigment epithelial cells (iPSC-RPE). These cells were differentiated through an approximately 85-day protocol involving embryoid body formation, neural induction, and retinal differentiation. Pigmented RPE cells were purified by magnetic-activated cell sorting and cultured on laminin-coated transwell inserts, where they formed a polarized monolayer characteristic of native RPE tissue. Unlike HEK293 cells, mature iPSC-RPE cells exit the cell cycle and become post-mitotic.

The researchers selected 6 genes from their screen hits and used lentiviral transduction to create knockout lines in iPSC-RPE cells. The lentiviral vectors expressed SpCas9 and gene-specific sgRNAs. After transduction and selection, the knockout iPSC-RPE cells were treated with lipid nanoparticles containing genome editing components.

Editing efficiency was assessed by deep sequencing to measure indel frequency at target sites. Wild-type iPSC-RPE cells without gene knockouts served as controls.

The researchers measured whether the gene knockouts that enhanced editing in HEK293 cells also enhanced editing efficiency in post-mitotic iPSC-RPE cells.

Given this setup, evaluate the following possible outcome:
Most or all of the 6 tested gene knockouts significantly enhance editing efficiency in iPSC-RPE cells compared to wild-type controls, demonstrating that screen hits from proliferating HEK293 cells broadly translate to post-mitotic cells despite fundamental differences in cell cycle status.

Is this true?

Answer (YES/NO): NO